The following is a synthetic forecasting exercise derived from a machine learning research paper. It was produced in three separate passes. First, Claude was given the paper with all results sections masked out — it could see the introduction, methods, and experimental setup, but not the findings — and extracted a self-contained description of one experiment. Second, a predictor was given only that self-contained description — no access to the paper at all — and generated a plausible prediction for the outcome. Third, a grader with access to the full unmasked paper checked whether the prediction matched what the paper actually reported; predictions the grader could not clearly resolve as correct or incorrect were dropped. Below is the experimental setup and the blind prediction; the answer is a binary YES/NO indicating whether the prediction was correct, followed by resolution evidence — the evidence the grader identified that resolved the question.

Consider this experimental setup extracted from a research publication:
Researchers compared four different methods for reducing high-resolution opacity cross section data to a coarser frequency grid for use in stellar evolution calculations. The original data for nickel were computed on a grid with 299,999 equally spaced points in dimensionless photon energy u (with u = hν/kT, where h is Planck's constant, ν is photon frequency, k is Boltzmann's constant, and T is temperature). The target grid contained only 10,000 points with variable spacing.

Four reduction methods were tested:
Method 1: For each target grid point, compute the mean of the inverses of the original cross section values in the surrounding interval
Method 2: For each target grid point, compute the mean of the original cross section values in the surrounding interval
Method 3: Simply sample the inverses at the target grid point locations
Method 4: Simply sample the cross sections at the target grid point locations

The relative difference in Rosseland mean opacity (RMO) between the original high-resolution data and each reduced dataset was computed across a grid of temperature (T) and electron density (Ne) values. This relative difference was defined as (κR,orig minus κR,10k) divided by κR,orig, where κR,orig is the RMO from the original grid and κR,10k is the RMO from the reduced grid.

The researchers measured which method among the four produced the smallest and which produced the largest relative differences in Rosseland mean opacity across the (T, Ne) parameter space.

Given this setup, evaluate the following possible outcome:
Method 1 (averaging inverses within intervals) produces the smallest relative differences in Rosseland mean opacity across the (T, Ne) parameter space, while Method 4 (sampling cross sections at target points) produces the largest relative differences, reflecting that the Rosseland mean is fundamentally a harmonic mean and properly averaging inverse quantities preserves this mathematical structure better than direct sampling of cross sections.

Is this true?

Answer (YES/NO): NO